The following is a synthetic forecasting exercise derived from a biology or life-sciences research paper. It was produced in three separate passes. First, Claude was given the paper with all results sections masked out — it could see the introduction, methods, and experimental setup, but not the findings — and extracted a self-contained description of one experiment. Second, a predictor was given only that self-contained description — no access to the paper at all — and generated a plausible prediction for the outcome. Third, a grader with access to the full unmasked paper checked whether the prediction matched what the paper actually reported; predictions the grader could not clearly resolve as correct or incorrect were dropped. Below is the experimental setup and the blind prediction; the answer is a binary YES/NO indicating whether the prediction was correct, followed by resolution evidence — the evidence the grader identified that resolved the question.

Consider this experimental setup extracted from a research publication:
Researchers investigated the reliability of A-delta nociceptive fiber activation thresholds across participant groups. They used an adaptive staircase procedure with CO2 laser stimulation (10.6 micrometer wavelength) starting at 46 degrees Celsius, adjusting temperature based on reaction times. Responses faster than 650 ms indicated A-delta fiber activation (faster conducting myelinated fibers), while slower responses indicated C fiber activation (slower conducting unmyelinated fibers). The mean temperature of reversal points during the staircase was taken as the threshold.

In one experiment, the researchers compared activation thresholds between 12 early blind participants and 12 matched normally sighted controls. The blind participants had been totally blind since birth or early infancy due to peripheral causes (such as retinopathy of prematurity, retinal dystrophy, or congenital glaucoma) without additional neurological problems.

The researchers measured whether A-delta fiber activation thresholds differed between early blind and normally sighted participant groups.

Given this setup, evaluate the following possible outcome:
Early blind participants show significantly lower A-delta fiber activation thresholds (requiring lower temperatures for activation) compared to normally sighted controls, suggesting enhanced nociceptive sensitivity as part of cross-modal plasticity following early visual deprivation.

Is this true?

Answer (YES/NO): NO